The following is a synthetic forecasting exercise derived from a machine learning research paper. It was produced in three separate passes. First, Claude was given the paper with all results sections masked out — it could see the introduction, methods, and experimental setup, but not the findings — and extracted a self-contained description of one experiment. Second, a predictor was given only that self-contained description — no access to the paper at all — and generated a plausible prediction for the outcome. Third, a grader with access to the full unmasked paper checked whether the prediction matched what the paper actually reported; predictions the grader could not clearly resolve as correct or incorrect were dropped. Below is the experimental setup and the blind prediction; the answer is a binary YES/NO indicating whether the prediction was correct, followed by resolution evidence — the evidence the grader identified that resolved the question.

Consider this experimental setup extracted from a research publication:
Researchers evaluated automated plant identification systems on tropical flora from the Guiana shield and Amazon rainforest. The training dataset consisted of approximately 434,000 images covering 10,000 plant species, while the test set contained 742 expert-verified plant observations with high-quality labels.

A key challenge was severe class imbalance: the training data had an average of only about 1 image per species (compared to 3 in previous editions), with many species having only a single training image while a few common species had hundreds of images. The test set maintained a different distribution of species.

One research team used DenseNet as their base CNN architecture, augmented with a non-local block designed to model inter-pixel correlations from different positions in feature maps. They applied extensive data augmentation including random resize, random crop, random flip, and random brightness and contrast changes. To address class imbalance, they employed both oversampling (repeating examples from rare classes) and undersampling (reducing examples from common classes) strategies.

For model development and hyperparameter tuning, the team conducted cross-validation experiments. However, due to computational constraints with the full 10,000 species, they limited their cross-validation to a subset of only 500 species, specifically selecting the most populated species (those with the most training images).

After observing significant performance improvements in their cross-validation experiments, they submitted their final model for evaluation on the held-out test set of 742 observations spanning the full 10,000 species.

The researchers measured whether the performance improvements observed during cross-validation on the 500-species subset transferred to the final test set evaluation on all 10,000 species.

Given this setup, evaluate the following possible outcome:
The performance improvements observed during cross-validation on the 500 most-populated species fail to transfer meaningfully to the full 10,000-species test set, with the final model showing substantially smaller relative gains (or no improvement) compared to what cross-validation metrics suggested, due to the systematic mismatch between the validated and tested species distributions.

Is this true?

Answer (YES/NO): YES